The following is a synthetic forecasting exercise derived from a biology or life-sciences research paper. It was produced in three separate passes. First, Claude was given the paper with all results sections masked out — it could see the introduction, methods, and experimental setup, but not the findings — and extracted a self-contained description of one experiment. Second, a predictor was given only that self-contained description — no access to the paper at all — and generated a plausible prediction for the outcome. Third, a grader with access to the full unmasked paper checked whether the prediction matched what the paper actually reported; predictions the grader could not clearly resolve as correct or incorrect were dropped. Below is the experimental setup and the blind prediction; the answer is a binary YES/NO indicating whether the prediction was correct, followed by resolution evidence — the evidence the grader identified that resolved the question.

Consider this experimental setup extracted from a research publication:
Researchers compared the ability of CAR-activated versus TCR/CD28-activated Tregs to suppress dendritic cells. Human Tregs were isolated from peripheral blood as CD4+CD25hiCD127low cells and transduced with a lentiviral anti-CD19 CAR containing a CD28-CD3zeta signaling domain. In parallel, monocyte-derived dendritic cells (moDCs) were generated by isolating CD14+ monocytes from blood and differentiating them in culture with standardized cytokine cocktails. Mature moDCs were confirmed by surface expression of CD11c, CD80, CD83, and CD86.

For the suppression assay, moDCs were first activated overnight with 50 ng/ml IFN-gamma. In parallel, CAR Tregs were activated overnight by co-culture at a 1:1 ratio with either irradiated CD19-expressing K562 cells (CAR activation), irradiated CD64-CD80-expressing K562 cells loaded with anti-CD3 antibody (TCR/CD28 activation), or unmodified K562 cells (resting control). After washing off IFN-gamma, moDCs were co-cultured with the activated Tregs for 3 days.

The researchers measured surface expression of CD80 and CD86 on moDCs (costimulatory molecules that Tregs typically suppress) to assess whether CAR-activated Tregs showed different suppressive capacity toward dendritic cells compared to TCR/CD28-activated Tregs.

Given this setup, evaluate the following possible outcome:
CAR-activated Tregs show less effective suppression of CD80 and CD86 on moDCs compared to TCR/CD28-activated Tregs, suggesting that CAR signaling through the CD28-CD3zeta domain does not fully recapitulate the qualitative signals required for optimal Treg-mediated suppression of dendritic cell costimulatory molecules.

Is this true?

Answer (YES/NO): NO